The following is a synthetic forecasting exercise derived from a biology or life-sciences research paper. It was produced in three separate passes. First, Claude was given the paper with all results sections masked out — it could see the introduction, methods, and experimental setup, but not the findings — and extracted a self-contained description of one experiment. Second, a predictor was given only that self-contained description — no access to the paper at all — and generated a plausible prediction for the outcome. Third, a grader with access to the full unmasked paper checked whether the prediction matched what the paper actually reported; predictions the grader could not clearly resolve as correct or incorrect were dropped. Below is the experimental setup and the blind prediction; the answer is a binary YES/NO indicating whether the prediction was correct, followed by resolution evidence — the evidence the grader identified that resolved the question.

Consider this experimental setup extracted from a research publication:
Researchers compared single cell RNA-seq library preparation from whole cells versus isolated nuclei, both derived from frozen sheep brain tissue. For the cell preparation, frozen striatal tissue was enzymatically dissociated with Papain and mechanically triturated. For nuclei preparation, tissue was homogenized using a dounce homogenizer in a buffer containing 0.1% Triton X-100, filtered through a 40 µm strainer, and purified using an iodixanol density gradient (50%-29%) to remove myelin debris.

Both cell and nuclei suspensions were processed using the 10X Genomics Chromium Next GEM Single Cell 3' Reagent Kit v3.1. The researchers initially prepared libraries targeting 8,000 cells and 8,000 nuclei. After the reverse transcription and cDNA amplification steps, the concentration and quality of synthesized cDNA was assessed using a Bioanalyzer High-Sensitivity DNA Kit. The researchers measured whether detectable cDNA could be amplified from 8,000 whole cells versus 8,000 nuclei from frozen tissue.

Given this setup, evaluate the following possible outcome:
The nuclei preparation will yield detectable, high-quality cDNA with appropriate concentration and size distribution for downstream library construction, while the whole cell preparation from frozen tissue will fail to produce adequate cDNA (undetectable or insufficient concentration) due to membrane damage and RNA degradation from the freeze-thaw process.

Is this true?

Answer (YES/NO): YES